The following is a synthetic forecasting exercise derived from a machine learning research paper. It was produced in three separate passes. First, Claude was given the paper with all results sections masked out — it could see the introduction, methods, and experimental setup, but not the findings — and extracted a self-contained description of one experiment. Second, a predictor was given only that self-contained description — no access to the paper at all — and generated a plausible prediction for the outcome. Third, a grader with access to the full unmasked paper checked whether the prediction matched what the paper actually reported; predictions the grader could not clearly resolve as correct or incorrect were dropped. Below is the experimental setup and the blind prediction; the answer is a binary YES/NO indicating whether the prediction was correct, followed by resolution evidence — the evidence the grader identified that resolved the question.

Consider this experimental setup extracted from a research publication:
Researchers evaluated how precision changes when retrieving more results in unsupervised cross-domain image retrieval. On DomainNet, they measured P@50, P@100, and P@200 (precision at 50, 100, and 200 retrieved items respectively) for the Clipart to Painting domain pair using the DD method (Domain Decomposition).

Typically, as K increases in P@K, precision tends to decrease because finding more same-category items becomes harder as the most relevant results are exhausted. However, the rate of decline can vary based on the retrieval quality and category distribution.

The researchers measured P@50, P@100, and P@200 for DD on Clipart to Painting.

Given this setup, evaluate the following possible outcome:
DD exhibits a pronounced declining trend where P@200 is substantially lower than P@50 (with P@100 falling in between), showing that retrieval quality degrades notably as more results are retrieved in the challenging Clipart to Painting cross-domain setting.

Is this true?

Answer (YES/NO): YES